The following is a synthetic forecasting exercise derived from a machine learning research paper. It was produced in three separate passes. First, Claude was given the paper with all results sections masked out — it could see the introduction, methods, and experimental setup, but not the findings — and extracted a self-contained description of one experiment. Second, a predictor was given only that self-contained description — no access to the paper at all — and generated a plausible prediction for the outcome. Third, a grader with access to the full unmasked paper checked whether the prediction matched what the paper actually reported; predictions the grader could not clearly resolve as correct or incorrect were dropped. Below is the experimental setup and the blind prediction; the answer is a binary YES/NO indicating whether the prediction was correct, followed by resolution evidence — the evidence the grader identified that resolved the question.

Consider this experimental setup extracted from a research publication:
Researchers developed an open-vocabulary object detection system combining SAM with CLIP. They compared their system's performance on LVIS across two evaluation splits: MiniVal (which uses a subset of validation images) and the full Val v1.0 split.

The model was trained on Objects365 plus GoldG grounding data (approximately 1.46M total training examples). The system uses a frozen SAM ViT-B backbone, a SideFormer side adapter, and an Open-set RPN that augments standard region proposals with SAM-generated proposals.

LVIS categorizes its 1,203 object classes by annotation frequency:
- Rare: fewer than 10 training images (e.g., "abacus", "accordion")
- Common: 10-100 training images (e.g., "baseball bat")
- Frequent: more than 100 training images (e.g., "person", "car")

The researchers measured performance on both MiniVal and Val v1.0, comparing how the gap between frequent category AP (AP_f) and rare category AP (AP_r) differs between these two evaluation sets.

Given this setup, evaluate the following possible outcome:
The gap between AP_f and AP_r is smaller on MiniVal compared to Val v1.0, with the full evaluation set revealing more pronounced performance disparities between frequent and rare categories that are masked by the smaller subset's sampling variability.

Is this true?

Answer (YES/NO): NO